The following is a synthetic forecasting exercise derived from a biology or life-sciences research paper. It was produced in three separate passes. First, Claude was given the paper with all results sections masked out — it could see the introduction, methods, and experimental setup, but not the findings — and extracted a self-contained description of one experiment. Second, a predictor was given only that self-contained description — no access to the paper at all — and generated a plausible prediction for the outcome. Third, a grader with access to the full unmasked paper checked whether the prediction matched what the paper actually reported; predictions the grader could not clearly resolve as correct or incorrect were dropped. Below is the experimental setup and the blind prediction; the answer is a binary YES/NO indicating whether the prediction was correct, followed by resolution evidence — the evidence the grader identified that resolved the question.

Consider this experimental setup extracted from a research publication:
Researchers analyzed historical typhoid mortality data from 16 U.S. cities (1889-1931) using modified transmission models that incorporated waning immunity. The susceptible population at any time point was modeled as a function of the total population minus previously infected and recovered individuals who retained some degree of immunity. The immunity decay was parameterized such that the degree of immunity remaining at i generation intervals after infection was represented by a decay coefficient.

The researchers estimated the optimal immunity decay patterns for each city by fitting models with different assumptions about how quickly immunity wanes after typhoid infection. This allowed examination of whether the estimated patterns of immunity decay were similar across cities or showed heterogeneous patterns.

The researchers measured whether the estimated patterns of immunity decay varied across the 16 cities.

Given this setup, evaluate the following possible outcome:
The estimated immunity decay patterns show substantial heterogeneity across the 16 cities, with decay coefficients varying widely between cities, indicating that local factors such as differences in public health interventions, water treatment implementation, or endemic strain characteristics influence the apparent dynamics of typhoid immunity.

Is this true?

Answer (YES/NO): YES